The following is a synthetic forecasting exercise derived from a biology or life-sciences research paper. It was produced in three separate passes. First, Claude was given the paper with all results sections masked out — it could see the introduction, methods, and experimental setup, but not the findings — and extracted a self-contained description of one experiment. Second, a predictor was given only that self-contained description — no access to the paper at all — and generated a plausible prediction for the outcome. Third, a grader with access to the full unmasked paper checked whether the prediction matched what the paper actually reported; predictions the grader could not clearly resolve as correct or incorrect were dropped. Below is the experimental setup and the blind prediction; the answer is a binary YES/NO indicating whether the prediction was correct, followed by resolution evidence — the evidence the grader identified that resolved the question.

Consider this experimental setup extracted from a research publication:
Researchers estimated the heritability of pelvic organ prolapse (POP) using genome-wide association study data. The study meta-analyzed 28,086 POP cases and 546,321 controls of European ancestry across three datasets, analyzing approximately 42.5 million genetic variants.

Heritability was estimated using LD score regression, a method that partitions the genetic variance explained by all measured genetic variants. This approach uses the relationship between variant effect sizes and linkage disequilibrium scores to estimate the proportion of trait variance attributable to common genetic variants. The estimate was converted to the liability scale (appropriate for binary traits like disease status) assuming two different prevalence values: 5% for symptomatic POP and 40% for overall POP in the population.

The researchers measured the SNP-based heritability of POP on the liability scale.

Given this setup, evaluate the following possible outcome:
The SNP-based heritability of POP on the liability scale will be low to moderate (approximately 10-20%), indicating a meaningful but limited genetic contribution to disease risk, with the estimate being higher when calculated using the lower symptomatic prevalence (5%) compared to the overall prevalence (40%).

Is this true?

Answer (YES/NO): NO